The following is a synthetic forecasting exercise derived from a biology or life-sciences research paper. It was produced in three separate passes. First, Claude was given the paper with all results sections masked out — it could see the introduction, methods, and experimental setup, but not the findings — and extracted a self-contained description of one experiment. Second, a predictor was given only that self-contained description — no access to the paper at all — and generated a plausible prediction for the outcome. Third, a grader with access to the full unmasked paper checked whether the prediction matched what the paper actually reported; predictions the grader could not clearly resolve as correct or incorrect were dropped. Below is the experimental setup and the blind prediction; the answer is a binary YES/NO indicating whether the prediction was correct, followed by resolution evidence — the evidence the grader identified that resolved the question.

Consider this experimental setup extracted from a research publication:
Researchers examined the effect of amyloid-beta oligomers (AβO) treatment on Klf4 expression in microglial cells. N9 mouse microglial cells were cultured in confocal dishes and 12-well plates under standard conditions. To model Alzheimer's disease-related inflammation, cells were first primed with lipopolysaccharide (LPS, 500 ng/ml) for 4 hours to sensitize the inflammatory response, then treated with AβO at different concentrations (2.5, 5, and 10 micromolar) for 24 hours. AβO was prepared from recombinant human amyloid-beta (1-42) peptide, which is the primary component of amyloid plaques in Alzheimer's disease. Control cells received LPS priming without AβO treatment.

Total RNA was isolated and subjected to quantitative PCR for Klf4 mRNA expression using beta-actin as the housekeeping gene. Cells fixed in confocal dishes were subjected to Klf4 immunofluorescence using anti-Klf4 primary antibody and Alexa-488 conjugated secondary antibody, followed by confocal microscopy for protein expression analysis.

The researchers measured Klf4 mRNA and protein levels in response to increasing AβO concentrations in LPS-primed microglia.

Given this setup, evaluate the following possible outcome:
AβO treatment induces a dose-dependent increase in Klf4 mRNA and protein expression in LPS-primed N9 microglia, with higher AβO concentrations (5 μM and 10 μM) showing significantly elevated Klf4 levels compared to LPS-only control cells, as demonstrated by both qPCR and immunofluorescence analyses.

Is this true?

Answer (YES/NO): YES